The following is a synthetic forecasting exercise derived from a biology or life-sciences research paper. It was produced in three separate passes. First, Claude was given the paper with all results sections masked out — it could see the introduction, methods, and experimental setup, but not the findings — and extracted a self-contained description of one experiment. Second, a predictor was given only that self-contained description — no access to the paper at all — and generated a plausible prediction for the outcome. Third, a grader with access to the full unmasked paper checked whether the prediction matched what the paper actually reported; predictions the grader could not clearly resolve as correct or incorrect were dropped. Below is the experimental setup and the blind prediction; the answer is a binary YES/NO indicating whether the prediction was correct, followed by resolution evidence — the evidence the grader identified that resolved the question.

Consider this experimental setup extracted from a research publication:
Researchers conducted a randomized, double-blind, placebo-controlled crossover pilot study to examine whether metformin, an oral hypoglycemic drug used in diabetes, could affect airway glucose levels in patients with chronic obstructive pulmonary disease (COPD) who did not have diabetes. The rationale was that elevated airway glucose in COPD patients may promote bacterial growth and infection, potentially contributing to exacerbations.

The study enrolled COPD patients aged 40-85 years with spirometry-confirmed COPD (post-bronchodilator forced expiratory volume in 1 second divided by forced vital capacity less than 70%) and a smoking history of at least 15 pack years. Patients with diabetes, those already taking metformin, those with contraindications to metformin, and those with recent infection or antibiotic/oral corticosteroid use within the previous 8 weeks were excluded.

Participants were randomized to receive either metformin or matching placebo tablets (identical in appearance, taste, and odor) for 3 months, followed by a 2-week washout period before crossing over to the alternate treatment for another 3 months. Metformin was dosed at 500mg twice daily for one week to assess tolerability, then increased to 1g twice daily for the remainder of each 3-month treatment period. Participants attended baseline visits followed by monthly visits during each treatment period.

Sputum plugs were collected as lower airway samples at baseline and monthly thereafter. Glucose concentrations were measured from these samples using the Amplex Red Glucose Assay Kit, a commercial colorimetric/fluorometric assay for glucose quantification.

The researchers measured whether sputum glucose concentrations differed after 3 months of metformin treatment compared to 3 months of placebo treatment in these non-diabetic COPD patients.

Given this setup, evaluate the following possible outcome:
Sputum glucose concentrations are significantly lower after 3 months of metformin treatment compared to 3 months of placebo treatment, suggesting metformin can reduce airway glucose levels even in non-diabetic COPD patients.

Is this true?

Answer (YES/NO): NO